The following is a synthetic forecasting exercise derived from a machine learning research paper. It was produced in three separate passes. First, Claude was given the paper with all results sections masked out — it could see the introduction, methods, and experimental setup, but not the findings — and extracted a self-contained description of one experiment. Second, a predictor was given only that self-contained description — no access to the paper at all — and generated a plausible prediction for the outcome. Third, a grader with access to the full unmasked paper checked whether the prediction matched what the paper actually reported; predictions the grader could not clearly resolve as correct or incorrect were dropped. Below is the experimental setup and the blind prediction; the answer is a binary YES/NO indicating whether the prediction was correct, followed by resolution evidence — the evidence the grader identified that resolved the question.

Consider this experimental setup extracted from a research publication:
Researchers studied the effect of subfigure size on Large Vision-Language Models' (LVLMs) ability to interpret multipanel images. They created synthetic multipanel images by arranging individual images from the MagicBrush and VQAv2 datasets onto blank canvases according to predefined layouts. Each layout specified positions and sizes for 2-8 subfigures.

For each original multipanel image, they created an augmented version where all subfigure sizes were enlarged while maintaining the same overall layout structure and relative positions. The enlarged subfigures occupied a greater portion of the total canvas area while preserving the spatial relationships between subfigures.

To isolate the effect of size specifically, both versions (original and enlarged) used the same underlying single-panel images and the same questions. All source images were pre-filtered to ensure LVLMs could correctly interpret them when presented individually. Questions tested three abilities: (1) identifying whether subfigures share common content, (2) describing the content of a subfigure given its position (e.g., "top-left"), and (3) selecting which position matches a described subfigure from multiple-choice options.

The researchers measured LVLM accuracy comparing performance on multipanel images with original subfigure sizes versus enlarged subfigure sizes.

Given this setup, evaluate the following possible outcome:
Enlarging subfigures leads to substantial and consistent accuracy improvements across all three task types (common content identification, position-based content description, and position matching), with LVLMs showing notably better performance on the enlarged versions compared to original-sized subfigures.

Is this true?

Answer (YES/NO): NO